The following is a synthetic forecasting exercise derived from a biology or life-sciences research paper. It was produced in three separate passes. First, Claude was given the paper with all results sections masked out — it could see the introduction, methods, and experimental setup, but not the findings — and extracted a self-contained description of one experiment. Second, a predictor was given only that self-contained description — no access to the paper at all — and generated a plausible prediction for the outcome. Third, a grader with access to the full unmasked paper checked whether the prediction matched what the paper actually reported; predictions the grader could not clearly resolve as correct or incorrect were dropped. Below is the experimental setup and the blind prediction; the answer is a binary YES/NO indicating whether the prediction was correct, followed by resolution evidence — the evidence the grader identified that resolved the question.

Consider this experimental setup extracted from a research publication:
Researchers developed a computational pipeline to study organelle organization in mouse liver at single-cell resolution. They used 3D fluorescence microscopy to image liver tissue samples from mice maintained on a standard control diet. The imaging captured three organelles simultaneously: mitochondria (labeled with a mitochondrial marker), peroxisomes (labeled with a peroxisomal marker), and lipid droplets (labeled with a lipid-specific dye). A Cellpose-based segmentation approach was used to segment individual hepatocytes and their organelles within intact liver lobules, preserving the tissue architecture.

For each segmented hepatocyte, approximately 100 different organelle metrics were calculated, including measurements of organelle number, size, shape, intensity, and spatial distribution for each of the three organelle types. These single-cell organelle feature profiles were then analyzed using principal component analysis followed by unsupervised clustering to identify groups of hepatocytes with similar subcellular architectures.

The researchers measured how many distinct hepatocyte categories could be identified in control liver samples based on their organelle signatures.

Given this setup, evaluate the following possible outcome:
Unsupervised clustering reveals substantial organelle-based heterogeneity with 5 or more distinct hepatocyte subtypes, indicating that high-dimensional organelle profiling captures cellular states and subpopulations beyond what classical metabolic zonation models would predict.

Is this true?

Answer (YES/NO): YES